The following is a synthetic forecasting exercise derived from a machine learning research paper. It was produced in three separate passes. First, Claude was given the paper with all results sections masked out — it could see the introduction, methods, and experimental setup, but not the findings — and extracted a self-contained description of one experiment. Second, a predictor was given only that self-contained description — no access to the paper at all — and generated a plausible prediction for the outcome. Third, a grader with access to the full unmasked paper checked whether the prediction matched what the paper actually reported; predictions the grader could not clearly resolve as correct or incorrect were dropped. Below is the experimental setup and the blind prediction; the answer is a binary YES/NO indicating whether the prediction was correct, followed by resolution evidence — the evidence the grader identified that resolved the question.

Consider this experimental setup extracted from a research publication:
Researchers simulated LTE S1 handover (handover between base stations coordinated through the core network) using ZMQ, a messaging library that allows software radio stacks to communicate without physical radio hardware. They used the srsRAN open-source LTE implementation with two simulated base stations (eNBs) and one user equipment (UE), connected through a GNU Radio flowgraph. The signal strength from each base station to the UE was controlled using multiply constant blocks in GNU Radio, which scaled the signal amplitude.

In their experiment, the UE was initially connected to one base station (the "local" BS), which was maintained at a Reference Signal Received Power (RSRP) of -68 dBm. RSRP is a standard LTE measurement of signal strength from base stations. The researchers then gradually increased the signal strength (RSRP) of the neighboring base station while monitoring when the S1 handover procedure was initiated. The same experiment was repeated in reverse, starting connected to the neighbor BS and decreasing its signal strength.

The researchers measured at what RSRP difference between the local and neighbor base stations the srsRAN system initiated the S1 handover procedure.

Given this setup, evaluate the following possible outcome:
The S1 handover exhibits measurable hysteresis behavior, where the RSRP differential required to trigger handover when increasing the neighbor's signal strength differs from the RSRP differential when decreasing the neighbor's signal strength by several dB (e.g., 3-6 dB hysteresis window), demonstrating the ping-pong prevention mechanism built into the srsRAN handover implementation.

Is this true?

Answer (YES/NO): NO